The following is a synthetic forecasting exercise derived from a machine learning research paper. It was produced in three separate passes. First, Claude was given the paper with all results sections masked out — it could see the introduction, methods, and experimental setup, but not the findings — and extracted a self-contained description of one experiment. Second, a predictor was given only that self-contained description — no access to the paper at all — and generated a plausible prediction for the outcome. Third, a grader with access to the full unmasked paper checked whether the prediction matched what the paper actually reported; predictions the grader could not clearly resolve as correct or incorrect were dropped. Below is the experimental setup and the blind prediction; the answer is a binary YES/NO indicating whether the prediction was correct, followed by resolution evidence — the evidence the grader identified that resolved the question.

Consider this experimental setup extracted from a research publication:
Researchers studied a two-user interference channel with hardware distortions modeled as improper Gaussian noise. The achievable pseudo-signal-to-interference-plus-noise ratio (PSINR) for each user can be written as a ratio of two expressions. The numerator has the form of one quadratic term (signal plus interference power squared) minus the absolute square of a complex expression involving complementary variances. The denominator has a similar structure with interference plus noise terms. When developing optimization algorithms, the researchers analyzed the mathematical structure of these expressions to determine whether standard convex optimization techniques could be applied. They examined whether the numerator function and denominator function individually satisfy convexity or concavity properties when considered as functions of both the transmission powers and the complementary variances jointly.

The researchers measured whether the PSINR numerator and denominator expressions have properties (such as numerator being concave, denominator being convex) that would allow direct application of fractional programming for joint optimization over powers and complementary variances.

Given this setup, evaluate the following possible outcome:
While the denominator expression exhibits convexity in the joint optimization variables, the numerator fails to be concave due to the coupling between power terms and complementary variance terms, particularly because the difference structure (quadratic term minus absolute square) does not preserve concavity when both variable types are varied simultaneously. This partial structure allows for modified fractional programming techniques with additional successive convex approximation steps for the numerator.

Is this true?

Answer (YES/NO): NO